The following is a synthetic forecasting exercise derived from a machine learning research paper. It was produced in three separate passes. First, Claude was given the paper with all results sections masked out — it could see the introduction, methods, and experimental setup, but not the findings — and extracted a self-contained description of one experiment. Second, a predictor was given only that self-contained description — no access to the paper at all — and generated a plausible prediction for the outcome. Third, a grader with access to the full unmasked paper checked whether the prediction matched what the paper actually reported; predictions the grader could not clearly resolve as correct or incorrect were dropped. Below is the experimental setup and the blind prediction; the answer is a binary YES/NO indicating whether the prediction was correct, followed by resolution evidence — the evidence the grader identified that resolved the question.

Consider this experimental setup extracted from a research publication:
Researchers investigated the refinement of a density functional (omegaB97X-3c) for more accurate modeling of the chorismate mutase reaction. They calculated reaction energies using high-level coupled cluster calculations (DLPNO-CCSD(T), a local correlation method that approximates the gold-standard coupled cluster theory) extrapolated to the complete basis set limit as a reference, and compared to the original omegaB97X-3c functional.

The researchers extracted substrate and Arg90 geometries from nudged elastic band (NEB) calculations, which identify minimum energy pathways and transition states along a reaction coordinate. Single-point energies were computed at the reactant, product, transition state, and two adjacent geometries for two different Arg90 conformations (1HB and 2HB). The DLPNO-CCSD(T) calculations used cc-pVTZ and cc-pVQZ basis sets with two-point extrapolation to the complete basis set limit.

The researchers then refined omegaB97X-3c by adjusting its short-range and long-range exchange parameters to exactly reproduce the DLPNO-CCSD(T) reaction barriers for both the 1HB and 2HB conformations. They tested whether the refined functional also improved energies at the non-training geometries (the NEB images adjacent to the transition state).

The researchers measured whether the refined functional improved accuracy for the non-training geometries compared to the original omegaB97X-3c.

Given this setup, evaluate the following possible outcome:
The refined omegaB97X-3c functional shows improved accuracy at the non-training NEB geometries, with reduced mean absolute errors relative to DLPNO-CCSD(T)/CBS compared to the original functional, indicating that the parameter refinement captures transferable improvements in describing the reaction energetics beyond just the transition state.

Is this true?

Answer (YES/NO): YES